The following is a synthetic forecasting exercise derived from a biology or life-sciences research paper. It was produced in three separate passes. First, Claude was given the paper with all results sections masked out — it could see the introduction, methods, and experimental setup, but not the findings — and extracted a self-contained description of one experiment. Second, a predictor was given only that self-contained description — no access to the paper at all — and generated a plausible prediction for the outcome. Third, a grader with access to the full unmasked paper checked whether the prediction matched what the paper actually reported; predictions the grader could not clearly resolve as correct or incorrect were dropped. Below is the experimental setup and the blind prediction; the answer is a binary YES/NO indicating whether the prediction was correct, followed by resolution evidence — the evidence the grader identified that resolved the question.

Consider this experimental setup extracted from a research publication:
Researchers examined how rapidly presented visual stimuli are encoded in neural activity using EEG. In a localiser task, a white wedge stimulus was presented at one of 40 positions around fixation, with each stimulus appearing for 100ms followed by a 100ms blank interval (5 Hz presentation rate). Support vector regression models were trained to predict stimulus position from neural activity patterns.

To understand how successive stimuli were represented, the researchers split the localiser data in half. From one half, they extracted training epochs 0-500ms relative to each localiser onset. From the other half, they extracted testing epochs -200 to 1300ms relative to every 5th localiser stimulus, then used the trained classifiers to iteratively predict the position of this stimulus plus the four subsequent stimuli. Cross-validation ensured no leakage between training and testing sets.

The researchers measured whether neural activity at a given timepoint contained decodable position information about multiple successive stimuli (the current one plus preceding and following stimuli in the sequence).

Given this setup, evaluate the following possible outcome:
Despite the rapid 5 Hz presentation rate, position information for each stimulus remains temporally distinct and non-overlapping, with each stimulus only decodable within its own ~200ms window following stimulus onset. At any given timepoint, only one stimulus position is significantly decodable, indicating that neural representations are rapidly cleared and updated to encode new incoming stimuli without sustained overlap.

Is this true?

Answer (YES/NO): NO